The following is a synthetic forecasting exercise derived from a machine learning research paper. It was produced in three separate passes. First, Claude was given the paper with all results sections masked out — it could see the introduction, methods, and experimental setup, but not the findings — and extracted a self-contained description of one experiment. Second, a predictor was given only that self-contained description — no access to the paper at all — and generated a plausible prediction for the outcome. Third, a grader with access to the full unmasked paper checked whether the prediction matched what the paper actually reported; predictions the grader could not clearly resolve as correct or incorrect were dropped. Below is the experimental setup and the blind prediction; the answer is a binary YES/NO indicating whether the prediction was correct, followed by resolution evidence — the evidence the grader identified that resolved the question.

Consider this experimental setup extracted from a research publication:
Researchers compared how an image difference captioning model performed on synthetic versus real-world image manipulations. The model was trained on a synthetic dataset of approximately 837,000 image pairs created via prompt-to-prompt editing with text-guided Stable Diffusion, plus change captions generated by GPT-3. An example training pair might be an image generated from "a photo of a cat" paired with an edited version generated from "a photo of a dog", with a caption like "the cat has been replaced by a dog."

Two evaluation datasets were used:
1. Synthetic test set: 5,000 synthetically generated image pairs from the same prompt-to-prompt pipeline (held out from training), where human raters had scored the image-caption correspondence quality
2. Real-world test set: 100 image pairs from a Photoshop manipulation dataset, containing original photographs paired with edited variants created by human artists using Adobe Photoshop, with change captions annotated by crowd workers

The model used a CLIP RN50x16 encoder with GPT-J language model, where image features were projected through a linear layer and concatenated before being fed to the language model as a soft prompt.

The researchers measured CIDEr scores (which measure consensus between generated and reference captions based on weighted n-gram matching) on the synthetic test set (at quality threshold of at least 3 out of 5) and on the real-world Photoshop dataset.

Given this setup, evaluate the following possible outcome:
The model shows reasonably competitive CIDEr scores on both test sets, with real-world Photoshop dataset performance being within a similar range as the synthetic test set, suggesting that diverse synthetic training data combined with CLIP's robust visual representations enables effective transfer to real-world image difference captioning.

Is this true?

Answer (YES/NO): NO